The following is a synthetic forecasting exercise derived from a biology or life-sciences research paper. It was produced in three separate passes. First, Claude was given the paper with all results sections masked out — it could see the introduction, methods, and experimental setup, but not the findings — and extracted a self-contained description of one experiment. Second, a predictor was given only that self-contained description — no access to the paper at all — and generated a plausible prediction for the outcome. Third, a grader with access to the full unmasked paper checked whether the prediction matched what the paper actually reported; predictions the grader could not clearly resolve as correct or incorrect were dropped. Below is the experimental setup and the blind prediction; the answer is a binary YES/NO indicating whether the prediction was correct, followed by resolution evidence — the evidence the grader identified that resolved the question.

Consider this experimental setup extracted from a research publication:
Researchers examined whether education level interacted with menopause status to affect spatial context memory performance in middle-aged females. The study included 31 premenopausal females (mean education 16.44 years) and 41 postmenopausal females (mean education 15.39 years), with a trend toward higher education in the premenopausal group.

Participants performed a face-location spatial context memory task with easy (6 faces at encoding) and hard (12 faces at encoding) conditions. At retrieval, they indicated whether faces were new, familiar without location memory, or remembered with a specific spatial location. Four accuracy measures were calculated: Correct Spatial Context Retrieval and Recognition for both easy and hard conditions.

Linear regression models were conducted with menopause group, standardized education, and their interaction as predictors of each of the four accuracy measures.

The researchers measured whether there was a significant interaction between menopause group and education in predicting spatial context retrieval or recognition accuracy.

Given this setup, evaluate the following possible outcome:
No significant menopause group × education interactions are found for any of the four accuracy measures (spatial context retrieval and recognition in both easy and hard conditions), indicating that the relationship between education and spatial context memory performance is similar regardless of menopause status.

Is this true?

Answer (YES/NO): YES